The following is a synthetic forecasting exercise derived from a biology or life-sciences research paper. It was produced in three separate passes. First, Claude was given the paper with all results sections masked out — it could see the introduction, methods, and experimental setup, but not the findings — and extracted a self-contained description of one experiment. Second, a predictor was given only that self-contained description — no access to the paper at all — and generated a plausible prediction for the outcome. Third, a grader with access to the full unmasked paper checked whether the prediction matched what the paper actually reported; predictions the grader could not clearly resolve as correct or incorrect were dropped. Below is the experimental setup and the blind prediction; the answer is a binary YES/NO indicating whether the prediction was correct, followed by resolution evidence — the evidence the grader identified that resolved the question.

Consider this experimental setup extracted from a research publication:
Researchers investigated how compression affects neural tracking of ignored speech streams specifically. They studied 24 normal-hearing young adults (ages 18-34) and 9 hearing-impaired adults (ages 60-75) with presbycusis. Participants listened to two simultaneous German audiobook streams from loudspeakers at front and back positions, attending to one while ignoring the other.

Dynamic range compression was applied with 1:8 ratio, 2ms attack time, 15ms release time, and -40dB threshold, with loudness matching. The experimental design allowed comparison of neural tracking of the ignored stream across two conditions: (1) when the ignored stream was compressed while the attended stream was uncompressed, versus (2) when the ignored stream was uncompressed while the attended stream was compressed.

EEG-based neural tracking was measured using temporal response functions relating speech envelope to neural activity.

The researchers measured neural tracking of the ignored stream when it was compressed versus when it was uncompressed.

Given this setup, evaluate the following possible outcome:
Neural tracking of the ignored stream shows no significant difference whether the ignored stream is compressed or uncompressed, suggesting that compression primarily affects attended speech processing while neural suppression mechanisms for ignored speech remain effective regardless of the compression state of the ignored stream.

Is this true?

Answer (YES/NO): NO